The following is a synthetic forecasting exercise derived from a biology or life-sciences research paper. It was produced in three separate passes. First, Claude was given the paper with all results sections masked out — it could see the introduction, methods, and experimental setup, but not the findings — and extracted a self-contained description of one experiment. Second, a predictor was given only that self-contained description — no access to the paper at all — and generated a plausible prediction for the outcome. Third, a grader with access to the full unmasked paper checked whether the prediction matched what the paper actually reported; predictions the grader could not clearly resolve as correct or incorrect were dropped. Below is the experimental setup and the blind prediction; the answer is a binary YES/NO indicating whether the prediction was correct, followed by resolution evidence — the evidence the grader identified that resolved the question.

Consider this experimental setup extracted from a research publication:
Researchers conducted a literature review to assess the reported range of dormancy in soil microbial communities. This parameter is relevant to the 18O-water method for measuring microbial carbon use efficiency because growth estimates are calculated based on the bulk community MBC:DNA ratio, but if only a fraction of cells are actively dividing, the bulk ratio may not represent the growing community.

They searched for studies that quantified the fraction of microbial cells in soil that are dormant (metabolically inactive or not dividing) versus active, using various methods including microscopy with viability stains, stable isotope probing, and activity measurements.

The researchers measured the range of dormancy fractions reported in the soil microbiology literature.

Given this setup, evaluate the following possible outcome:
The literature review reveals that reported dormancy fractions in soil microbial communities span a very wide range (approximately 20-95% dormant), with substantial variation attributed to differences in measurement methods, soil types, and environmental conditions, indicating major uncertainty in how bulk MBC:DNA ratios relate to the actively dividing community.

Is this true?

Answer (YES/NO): NO